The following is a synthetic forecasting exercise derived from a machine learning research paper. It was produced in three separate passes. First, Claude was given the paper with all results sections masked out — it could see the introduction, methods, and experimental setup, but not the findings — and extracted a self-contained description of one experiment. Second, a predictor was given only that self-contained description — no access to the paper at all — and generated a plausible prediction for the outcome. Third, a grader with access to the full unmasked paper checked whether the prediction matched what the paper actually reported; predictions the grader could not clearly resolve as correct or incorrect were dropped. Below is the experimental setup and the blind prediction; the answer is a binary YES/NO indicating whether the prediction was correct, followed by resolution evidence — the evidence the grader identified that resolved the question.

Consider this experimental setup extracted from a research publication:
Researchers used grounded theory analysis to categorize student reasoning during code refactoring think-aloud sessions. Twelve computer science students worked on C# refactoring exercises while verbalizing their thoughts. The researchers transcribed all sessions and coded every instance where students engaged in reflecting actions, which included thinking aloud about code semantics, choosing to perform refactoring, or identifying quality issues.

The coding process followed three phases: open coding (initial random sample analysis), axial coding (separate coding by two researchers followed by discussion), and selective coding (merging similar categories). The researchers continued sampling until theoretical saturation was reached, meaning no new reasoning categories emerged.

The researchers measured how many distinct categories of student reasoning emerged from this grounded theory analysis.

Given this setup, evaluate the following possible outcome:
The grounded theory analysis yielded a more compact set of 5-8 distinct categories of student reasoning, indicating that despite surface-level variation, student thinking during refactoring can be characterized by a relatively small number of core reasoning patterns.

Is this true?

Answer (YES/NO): YES